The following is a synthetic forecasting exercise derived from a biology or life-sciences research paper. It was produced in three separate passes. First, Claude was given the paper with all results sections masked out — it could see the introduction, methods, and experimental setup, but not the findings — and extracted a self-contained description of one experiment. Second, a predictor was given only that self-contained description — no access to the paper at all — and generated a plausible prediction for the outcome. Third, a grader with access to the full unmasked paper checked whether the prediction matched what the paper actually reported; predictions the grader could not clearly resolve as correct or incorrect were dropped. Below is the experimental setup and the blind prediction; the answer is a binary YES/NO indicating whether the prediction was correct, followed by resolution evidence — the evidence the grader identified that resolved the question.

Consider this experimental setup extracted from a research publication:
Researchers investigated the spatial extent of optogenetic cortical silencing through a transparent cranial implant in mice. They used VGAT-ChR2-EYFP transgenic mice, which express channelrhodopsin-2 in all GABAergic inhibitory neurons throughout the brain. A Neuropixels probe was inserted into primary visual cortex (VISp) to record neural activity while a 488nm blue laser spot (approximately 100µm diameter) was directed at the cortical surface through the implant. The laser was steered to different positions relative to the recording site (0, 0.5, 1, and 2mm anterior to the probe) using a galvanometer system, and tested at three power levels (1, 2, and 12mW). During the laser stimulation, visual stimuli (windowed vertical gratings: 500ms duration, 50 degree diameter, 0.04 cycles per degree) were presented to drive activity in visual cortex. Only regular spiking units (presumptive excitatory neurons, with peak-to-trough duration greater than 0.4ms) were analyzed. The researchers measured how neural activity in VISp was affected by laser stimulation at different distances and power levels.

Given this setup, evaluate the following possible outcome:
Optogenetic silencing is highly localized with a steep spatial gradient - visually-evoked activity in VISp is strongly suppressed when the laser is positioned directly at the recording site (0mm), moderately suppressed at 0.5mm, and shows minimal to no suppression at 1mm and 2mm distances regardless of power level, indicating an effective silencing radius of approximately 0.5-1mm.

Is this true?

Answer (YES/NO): NO